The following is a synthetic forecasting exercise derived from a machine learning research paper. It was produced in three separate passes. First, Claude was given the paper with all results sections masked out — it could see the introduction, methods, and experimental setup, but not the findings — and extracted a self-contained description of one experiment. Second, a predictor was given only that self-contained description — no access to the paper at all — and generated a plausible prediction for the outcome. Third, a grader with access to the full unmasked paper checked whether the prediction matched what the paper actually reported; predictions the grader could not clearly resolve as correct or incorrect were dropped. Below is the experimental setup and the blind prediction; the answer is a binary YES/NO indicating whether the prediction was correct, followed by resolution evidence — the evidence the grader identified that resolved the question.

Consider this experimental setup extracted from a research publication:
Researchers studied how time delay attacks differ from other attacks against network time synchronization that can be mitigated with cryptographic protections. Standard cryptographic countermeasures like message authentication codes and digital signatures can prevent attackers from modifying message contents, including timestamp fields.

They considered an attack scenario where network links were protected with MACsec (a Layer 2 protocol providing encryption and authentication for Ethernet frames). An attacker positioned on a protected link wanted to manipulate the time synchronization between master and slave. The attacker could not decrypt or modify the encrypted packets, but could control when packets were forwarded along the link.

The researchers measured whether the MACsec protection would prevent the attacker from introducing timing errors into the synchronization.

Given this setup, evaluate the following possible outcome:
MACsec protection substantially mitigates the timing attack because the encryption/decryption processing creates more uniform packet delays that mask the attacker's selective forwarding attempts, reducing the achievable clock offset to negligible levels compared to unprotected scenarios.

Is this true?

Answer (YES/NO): NO